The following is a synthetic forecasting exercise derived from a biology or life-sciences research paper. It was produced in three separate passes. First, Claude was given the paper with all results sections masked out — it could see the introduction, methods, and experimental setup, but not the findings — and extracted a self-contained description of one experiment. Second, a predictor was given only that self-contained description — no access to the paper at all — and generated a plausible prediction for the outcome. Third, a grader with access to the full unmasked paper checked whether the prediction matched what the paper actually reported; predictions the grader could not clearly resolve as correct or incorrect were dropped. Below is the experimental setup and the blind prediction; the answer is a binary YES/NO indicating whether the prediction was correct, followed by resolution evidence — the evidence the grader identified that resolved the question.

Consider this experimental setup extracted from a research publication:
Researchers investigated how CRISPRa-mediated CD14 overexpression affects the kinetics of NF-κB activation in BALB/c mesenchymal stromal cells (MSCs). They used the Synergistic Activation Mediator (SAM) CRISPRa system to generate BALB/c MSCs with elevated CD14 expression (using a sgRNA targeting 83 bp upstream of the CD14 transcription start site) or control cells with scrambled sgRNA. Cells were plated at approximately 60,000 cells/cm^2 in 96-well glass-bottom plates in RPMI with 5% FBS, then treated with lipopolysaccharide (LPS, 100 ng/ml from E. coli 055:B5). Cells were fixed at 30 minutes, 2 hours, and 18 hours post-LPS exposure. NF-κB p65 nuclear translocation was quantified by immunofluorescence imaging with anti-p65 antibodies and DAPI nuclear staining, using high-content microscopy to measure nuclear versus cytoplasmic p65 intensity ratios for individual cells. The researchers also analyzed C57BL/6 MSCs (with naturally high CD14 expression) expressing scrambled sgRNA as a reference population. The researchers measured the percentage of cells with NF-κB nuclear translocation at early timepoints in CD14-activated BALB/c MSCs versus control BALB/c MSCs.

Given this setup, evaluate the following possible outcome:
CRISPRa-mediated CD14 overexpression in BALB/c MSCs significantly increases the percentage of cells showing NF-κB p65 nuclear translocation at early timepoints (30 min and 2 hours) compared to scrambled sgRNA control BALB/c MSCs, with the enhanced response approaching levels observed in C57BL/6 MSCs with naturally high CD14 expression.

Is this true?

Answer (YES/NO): YES